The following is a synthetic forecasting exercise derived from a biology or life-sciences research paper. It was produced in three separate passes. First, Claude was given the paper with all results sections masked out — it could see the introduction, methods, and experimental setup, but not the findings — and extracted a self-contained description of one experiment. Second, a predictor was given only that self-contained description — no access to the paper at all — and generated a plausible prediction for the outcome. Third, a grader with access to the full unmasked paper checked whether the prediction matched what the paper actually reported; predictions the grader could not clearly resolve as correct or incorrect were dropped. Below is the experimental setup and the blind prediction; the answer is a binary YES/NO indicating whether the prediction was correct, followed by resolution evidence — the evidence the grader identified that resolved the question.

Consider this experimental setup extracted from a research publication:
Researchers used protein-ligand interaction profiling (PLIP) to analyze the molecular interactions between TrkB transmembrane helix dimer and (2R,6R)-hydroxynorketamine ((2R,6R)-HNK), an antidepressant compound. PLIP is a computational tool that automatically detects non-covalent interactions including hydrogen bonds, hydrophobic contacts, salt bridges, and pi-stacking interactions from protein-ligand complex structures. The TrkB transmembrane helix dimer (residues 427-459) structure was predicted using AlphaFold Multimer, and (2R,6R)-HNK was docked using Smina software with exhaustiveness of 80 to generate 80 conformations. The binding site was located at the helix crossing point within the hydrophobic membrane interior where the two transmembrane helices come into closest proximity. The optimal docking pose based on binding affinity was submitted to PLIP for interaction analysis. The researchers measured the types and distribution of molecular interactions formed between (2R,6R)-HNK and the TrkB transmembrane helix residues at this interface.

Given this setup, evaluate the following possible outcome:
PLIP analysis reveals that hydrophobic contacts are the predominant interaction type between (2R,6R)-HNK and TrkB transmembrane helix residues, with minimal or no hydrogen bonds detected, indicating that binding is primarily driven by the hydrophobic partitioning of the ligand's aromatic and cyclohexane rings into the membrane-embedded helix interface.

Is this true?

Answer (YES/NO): NO